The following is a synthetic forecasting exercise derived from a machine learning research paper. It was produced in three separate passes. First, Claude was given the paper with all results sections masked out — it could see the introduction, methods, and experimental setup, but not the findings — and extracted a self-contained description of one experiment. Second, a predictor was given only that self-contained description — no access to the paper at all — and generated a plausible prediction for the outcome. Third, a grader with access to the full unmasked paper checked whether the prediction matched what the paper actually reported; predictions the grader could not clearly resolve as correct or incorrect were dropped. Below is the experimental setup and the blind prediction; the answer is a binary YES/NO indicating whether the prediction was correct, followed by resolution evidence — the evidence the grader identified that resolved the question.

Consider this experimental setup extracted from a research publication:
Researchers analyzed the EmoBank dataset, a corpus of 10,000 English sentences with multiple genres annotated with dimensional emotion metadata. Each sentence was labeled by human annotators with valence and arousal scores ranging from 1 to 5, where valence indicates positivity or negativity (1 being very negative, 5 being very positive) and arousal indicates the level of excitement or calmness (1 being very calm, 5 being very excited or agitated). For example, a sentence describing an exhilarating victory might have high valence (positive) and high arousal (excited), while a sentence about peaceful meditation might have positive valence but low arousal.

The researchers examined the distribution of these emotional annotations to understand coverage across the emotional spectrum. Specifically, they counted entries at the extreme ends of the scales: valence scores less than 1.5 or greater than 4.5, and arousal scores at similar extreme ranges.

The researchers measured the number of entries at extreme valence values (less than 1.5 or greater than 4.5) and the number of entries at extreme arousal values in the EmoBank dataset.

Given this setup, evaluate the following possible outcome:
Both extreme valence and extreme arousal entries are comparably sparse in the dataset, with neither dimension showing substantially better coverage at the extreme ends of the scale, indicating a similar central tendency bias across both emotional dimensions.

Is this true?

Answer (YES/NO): NO